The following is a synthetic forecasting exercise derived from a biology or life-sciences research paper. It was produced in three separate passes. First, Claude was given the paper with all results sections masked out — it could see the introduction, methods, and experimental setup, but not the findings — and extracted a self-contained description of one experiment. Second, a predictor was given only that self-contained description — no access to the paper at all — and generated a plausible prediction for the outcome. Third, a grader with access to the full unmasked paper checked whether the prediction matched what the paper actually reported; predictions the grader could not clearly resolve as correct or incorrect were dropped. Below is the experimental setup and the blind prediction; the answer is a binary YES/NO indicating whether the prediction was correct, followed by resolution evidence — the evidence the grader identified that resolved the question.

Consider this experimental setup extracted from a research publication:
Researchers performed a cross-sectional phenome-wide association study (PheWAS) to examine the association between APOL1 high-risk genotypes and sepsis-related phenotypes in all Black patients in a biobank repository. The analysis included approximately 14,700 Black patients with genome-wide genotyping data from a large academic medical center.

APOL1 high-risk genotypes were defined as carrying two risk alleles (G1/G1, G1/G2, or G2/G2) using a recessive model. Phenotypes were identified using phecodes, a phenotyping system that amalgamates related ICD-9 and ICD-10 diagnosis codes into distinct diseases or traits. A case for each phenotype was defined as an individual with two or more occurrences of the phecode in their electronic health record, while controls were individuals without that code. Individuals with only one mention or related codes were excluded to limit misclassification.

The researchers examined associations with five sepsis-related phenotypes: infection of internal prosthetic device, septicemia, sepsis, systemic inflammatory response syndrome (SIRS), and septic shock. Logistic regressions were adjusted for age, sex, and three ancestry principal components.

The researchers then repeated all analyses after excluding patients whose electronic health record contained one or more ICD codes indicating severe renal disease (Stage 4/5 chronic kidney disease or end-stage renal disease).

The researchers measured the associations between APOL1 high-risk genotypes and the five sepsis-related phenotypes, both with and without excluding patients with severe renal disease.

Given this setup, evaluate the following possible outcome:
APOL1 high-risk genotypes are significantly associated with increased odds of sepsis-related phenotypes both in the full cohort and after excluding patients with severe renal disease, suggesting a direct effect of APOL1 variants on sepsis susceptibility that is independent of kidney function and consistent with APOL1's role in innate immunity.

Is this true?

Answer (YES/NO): NO